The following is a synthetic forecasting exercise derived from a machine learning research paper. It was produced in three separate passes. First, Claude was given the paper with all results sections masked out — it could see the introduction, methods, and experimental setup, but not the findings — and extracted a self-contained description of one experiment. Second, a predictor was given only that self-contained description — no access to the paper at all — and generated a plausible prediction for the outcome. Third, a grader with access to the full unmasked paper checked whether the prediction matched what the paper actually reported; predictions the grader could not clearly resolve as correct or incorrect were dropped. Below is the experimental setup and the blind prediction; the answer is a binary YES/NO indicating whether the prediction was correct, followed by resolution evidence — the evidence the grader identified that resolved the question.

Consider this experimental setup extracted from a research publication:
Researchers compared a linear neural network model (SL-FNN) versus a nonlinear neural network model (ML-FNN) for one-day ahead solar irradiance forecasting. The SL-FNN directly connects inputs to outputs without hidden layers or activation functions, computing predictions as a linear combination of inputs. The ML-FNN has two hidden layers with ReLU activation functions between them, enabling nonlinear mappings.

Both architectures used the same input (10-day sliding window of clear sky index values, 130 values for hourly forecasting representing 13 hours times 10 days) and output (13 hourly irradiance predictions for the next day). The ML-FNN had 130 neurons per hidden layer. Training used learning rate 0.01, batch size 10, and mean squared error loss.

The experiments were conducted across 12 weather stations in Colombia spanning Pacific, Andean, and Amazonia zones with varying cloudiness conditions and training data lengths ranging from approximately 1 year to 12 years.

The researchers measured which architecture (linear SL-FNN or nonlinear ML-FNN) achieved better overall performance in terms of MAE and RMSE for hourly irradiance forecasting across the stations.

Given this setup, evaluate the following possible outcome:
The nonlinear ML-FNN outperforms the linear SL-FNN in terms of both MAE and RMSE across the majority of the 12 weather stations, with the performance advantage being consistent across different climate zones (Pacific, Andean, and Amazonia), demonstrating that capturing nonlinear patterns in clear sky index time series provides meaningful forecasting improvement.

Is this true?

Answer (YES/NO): NO